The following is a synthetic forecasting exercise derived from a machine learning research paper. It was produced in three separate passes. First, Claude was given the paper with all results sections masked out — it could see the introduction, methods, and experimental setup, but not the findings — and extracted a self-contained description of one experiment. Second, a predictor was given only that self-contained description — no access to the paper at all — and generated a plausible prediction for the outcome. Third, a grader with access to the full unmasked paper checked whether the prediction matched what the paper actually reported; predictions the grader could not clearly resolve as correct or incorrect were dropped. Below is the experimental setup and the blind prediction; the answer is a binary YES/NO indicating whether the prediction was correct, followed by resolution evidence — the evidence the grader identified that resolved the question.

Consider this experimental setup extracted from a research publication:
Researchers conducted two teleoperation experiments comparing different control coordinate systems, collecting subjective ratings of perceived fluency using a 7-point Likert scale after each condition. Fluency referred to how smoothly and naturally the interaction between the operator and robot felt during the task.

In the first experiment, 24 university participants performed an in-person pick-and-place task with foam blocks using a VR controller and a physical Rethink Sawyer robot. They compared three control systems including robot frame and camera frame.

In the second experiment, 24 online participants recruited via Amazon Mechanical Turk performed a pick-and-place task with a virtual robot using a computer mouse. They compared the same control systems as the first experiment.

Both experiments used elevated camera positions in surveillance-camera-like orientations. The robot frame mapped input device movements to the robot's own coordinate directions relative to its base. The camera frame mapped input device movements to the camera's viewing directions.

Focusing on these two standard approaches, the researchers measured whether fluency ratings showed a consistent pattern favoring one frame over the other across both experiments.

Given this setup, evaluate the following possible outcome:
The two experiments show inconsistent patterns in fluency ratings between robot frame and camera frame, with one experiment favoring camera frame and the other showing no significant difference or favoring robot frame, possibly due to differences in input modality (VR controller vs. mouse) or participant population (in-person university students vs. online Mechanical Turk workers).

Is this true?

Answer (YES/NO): YES